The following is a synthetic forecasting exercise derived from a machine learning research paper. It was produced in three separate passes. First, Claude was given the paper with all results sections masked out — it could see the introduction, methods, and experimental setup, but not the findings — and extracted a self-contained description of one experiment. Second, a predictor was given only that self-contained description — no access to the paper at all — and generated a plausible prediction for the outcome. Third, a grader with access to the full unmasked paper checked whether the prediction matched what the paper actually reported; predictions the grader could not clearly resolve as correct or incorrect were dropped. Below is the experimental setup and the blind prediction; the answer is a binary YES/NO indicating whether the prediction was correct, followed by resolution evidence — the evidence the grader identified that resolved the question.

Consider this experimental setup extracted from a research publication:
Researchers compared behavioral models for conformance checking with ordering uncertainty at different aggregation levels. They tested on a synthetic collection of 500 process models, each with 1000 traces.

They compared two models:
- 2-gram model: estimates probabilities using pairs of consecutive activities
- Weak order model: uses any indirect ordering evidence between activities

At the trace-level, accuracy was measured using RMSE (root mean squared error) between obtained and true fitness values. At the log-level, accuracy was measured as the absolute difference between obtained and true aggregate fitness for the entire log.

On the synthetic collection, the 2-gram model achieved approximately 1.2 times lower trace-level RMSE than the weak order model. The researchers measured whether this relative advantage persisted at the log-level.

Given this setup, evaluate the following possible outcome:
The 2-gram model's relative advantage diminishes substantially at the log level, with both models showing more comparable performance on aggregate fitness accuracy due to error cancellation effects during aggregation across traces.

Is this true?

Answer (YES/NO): NO